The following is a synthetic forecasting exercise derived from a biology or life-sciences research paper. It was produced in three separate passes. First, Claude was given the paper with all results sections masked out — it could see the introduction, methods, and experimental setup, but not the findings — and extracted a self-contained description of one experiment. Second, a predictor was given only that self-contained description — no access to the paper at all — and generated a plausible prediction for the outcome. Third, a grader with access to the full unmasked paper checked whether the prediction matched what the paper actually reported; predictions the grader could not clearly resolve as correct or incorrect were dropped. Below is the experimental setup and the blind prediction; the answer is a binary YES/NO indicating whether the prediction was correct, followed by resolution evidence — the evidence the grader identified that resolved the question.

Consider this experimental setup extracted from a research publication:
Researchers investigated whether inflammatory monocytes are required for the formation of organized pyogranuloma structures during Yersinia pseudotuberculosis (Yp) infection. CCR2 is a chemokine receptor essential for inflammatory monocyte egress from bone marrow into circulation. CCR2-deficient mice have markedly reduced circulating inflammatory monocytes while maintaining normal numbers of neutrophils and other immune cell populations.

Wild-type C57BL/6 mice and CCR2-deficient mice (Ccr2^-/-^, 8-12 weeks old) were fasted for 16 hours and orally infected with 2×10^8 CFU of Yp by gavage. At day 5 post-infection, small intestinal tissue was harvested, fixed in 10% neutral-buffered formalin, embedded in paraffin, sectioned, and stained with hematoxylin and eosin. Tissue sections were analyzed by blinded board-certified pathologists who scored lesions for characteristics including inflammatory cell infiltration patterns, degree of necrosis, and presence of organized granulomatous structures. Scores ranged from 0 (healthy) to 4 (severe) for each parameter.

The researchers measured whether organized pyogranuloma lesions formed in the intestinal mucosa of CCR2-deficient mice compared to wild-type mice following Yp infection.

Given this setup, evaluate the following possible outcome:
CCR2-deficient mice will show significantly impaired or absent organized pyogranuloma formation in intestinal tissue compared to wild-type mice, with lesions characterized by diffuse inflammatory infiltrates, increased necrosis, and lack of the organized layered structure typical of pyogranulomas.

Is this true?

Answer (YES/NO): YES